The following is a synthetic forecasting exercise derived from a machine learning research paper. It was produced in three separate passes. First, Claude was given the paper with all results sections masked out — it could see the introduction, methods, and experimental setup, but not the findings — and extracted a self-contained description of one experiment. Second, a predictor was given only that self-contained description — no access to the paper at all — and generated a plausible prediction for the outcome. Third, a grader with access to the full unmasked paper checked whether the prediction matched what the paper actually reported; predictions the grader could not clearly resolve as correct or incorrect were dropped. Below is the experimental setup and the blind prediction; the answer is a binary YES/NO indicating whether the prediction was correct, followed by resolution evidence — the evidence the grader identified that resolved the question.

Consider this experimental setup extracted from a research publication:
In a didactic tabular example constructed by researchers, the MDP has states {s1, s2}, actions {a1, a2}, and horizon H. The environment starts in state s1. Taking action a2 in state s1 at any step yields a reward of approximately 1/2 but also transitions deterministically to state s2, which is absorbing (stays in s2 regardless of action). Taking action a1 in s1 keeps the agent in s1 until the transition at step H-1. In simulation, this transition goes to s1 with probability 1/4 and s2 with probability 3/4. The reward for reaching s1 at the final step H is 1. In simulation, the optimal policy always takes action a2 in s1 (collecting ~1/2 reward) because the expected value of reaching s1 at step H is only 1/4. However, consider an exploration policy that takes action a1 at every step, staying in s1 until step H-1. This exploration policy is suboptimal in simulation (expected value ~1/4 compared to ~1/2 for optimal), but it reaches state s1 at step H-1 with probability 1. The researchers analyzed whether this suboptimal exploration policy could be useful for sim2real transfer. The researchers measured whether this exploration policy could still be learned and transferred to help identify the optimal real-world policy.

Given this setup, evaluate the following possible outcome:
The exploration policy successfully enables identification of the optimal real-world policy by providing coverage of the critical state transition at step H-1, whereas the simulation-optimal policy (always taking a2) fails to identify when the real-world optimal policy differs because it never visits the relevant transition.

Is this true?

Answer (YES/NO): YES